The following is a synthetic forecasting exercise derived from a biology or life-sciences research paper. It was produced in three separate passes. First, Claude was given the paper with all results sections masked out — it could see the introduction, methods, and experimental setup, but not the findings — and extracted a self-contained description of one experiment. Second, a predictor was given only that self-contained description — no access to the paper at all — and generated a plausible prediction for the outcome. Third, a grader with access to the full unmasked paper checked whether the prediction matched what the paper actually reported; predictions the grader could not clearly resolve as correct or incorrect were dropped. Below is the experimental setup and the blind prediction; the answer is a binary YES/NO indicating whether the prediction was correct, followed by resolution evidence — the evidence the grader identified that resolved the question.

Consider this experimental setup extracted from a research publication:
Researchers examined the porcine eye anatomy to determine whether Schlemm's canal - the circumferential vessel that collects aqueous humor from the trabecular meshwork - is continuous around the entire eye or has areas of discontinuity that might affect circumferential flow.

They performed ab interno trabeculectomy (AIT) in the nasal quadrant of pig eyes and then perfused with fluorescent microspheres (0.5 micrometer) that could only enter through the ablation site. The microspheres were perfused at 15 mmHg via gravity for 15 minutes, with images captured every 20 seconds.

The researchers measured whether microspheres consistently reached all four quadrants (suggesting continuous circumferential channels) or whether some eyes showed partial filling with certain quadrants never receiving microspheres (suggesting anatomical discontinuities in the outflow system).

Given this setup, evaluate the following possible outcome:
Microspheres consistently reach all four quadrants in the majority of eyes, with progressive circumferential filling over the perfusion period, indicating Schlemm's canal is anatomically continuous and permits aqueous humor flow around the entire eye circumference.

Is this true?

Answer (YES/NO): NO